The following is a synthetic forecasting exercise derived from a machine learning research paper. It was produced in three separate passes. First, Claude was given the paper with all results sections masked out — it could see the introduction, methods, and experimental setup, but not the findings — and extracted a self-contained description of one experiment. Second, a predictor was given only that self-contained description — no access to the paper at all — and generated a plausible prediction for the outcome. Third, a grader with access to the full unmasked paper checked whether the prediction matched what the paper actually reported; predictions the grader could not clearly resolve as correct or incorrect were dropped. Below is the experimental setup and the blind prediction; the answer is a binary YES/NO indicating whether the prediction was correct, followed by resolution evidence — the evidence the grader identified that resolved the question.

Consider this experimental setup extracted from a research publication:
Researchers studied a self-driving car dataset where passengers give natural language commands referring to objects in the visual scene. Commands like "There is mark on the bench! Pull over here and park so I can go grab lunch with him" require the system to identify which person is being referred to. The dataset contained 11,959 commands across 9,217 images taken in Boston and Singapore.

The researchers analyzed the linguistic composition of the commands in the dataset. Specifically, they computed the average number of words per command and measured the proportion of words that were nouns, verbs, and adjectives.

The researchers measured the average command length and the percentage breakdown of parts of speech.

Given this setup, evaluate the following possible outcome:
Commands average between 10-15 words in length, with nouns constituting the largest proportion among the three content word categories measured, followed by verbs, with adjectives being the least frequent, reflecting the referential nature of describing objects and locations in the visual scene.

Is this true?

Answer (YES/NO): NO